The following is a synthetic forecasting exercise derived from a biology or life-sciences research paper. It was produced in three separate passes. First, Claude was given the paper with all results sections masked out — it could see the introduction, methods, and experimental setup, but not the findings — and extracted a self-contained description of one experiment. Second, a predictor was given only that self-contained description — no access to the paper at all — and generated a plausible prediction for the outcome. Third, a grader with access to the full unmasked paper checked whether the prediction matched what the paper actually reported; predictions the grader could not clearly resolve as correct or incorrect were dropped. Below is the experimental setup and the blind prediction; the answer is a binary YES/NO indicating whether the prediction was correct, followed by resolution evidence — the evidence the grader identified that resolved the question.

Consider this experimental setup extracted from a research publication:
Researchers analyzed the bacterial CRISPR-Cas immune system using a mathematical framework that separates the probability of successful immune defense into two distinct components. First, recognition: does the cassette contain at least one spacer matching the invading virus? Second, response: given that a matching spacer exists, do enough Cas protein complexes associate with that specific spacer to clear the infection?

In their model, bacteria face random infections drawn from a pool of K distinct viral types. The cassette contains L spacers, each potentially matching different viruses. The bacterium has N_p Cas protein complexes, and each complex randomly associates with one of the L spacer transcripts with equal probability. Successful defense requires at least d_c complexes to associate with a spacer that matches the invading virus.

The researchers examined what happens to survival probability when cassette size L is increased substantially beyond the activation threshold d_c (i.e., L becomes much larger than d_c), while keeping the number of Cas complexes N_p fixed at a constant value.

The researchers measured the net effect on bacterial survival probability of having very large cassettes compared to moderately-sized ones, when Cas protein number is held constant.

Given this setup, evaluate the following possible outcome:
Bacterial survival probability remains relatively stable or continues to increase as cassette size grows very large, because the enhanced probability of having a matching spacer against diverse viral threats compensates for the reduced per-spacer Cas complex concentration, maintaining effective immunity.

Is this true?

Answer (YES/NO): NO